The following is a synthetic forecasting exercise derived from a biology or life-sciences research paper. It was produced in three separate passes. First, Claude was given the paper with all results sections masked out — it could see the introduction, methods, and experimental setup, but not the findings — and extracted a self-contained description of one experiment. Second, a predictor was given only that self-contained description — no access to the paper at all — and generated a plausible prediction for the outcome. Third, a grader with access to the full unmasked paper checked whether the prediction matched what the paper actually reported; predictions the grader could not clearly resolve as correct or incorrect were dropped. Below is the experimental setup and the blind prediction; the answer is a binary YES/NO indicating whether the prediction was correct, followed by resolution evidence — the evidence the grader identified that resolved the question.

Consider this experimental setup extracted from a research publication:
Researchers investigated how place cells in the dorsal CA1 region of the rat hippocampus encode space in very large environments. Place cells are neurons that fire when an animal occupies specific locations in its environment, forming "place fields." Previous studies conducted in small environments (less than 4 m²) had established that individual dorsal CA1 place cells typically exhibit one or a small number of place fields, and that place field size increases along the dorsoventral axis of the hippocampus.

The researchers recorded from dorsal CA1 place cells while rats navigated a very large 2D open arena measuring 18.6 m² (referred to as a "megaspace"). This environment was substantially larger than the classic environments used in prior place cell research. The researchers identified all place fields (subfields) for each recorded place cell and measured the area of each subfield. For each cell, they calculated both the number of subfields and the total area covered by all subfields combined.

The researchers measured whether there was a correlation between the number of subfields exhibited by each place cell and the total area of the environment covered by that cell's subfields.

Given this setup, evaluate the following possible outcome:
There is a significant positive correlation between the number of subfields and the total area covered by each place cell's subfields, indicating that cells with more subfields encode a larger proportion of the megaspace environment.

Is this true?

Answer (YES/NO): NO